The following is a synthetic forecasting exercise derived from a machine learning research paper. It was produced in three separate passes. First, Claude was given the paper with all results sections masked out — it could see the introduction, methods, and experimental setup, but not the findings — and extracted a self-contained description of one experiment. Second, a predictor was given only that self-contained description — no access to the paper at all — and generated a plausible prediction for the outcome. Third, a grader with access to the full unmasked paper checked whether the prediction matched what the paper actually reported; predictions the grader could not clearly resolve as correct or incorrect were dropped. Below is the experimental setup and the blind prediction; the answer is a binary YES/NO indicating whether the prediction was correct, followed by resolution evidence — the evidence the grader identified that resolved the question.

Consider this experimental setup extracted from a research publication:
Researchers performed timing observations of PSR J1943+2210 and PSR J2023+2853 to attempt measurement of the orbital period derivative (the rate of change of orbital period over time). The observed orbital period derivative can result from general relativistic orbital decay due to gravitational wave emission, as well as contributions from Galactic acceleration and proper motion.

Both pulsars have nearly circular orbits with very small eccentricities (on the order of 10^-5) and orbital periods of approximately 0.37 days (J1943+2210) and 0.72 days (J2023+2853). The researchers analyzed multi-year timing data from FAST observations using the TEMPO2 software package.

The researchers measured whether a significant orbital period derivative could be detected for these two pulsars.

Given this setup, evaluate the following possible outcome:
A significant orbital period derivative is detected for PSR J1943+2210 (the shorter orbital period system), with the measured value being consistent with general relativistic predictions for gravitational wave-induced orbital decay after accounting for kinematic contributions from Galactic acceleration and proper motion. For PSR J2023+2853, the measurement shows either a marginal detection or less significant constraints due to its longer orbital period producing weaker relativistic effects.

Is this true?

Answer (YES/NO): NO